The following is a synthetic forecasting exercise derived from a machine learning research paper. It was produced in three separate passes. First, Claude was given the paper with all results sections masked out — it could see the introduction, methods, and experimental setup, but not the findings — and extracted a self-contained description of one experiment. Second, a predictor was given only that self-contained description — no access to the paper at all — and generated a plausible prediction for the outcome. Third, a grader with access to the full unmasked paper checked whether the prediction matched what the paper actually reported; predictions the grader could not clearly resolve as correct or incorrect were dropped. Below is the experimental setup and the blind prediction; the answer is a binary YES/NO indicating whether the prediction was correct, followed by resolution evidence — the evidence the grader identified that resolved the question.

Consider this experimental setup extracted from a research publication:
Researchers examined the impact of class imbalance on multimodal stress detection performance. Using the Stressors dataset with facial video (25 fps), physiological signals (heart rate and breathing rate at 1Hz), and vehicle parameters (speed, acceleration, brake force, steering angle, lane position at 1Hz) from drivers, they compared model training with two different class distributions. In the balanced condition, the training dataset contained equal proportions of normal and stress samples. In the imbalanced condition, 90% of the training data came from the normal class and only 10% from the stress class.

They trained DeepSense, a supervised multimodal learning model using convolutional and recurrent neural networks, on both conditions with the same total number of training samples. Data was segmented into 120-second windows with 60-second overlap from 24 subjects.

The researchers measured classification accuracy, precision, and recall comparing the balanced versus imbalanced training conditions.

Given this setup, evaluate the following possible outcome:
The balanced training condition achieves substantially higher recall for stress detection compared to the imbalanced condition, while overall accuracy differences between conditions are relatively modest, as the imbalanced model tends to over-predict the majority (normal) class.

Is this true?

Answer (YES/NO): NO